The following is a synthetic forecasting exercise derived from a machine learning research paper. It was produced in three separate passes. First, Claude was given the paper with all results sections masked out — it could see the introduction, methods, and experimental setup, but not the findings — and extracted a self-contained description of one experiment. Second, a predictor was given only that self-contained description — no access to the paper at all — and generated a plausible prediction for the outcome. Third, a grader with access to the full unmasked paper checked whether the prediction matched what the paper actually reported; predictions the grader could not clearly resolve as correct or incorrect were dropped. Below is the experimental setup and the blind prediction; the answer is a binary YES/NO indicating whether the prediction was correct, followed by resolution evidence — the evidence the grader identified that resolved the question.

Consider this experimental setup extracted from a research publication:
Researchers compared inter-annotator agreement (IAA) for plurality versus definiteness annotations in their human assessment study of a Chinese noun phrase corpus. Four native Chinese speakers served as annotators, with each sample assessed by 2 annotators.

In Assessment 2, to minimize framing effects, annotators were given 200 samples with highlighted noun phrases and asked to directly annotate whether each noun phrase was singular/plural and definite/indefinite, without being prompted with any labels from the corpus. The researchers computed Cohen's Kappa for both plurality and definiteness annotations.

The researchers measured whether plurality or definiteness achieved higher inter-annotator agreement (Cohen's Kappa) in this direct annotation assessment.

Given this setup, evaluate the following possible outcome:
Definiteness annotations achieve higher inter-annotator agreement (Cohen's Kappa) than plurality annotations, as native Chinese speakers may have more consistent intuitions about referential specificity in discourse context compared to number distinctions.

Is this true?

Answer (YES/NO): NO